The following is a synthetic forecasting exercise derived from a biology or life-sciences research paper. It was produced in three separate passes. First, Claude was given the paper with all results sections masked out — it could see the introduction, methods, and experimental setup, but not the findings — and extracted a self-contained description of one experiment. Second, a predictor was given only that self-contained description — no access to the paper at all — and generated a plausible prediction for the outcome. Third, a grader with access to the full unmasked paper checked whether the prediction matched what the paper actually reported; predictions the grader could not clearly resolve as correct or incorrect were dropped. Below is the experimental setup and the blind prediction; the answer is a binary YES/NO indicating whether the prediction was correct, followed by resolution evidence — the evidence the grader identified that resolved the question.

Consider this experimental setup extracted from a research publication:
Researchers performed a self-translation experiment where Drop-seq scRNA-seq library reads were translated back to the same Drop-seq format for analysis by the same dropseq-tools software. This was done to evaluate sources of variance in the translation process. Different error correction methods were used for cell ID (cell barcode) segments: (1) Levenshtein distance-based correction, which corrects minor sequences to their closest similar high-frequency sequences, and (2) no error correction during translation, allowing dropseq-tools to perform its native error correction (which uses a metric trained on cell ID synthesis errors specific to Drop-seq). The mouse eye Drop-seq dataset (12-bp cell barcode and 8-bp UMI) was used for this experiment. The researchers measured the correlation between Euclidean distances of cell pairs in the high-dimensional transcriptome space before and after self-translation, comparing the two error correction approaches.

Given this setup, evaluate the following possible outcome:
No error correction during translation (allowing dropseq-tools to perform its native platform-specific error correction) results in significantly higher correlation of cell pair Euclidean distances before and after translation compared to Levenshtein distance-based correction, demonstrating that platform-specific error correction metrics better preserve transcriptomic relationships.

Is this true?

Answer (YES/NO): YES